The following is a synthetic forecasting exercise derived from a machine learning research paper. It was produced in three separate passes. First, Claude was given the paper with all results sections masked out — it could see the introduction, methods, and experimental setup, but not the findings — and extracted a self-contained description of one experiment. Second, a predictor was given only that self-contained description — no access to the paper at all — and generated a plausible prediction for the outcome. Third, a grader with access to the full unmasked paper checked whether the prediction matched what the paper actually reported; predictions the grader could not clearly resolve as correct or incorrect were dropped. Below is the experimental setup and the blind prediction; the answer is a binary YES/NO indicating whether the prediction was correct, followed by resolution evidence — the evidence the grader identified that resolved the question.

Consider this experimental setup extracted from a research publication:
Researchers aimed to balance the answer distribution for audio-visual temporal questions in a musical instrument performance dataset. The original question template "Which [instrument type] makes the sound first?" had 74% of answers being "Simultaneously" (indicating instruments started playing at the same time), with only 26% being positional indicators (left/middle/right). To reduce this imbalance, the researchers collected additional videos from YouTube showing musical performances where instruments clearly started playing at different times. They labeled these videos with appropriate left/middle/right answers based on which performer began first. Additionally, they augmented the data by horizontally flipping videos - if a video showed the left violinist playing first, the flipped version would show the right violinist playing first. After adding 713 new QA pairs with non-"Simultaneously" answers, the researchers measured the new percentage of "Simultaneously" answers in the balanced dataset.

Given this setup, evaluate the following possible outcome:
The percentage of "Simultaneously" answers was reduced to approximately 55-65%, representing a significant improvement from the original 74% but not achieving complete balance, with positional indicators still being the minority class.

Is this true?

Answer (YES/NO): NO